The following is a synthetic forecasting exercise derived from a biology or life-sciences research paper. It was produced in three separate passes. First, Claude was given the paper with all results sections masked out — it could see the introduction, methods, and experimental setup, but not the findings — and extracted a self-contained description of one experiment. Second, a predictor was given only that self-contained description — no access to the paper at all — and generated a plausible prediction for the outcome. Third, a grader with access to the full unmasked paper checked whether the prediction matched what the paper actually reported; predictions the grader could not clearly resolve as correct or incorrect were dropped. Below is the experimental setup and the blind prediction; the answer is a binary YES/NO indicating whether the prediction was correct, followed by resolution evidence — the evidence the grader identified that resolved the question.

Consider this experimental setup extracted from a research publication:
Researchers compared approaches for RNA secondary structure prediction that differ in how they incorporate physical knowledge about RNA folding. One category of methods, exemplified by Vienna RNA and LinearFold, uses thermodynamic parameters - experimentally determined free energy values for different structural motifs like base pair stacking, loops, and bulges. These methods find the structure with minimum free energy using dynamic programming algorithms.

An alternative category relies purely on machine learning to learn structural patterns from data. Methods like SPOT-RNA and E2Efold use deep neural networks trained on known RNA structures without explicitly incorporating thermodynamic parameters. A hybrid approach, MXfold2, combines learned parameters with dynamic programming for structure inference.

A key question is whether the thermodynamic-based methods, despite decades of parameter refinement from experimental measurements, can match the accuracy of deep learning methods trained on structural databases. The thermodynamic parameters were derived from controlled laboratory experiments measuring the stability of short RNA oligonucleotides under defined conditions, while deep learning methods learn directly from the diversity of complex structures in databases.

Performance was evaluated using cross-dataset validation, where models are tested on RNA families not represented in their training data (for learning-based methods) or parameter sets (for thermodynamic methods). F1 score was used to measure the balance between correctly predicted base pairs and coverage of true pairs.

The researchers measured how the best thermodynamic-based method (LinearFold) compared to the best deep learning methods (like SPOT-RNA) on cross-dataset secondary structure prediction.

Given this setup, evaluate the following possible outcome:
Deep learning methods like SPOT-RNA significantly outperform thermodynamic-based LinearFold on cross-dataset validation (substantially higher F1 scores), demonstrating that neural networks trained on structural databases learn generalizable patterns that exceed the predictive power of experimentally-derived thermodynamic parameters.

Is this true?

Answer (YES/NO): YES